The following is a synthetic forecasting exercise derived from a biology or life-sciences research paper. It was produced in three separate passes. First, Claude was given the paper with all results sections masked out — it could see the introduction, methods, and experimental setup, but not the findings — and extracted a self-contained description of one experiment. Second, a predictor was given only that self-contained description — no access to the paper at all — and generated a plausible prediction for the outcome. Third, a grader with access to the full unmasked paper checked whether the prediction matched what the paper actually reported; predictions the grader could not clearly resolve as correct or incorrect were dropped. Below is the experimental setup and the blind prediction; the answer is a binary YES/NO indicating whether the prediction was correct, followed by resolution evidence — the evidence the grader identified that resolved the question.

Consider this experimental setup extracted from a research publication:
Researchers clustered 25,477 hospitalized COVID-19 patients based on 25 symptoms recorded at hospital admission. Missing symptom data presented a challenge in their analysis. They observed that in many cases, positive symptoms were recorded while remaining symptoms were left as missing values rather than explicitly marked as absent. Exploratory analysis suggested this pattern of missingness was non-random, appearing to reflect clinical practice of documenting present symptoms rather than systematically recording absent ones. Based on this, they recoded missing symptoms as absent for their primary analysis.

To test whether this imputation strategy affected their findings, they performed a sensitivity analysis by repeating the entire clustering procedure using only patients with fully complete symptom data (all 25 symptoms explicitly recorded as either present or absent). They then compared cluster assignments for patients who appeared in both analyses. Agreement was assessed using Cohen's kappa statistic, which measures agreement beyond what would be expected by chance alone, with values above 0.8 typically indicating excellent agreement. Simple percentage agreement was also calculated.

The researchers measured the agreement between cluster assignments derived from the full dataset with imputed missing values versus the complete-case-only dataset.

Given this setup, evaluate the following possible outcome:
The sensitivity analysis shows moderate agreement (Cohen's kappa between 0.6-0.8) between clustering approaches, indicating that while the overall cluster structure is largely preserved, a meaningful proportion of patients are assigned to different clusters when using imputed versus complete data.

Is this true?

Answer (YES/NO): NO